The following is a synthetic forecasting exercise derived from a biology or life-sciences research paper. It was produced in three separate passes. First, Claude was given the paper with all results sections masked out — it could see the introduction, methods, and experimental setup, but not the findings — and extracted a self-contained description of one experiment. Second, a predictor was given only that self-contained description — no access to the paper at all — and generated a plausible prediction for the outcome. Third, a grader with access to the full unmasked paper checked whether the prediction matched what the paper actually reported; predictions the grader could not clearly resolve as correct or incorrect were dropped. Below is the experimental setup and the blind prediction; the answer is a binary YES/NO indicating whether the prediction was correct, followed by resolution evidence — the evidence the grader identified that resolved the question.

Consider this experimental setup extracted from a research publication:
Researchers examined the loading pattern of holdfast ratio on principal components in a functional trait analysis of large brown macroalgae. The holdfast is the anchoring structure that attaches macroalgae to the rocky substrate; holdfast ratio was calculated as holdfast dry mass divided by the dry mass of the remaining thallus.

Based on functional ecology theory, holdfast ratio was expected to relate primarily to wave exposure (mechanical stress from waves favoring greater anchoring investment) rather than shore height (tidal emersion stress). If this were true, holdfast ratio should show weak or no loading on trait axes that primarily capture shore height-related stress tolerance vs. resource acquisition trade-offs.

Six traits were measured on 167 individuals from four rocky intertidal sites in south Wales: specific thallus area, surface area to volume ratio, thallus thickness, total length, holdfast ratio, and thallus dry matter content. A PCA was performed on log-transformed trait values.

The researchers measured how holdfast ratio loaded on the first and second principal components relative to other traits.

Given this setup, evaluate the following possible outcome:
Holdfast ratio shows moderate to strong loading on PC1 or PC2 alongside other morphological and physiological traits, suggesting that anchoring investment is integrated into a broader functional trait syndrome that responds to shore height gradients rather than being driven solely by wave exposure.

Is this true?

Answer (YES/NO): YES